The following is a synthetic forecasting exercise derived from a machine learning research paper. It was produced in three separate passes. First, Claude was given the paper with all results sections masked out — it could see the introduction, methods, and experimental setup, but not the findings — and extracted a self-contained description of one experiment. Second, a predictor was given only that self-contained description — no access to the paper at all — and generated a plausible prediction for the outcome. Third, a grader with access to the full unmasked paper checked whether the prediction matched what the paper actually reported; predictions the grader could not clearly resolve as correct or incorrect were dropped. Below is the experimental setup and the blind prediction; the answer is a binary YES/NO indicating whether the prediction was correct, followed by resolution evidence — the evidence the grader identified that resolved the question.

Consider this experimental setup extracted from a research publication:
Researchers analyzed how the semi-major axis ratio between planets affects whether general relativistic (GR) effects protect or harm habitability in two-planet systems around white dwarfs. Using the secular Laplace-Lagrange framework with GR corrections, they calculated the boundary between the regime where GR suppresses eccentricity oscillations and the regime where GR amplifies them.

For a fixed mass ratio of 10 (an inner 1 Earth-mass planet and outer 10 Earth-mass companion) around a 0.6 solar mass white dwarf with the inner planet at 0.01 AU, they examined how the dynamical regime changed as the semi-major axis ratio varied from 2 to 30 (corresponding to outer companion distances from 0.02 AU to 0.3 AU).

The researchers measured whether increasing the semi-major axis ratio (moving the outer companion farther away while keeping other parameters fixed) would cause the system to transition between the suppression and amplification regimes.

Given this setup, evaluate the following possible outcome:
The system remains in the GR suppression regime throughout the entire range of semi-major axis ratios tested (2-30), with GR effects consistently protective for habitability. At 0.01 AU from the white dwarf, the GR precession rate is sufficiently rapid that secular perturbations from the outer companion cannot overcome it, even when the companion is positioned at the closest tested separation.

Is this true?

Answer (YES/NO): YES